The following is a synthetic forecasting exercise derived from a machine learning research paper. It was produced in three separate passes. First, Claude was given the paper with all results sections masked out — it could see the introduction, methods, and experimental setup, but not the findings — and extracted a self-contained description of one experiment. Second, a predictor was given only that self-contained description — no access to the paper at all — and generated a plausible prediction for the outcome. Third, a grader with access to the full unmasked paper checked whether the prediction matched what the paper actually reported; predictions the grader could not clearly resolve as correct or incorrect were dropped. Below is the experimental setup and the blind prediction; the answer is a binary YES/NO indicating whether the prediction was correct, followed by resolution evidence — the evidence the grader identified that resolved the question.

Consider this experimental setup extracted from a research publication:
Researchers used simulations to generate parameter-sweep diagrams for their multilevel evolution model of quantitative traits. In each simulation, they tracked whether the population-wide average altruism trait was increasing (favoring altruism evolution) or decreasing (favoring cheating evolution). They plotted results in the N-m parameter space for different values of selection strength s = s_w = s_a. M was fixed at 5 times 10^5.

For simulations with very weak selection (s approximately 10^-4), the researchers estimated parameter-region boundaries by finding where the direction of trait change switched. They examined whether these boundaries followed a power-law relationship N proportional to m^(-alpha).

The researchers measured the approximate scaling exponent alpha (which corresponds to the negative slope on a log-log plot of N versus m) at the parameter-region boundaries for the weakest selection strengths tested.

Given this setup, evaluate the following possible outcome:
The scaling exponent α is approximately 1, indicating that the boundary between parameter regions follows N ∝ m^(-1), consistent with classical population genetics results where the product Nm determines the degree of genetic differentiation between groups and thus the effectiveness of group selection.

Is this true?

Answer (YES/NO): NO